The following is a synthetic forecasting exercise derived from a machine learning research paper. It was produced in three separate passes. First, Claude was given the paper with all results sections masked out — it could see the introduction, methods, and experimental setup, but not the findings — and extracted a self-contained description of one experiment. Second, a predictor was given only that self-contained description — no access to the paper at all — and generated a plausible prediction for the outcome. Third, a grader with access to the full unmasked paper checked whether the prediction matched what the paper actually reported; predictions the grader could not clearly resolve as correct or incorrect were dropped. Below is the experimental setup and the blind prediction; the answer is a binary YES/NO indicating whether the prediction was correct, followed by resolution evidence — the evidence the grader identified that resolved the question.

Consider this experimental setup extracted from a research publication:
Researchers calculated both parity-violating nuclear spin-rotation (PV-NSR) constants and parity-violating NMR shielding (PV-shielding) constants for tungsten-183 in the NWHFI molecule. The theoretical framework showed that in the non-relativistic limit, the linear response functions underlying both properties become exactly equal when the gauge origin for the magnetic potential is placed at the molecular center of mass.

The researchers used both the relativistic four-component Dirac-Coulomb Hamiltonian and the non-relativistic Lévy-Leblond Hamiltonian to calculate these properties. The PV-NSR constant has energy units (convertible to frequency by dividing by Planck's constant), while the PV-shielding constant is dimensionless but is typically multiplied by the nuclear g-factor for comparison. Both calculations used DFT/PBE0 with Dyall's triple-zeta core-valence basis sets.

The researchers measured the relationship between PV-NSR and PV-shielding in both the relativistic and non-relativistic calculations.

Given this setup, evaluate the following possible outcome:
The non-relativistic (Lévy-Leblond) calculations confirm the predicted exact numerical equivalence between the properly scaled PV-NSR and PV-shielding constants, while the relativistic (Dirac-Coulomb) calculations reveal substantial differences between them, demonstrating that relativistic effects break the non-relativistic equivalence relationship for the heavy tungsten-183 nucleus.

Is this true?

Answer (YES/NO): NO